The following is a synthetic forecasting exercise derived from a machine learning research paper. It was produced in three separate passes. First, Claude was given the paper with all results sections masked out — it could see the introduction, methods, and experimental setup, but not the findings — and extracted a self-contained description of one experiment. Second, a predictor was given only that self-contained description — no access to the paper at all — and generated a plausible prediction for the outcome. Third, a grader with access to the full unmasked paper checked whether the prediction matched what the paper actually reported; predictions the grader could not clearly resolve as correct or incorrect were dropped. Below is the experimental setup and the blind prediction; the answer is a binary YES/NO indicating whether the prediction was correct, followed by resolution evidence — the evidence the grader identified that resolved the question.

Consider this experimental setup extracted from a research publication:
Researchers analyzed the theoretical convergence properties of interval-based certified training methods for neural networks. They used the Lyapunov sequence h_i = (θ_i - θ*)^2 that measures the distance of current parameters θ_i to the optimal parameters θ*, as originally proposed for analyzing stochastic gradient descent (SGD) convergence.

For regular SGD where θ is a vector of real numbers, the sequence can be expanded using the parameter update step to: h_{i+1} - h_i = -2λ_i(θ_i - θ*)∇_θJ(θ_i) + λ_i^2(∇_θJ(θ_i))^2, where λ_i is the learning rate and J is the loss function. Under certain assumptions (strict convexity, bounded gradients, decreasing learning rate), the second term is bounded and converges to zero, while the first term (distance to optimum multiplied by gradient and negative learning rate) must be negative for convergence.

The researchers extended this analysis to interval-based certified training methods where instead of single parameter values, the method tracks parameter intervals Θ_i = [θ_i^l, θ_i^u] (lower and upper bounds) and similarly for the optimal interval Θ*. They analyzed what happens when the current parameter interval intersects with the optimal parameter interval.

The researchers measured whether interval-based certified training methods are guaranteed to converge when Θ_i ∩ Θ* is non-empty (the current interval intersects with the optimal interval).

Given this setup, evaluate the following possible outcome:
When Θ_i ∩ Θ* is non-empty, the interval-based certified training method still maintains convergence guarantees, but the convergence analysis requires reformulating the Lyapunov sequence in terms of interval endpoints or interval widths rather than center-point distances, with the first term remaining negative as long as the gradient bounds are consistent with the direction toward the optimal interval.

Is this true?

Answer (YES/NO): NO